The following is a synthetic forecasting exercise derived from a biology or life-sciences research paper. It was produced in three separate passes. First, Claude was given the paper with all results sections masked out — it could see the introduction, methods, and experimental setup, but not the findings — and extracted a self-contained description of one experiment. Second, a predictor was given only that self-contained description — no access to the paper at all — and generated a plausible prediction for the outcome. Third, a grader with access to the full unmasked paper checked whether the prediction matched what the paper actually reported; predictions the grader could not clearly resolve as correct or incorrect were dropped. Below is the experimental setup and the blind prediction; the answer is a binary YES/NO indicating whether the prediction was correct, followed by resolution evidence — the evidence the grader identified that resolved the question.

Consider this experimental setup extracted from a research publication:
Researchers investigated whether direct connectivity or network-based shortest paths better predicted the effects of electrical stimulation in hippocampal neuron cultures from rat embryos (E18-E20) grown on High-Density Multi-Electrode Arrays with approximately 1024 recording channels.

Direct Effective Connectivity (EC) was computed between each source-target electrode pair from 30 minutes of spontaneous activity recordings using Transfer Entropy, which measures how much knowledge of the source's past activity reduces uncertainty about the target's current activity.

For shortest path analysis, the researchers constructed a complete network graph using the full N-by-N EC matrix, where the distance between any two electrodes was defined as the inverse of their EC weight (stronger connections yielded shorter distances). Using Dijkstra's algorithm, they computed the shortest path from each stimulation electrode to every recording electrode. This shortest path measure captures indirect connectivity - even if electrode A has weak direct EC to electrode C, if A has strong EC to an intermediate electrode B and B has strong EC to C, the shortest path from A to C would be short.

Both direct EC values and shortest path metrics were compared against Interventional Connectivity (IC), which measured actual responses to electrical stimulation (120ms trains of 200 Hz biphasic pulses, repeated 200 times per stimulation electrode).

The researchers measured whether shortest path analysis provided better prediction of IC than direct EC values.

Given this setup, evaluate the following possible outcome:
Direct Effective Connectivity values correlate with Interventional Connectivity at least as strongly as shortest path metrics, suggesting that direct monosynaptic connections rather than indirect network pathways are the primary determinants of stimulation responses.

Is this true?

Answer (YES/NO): YES